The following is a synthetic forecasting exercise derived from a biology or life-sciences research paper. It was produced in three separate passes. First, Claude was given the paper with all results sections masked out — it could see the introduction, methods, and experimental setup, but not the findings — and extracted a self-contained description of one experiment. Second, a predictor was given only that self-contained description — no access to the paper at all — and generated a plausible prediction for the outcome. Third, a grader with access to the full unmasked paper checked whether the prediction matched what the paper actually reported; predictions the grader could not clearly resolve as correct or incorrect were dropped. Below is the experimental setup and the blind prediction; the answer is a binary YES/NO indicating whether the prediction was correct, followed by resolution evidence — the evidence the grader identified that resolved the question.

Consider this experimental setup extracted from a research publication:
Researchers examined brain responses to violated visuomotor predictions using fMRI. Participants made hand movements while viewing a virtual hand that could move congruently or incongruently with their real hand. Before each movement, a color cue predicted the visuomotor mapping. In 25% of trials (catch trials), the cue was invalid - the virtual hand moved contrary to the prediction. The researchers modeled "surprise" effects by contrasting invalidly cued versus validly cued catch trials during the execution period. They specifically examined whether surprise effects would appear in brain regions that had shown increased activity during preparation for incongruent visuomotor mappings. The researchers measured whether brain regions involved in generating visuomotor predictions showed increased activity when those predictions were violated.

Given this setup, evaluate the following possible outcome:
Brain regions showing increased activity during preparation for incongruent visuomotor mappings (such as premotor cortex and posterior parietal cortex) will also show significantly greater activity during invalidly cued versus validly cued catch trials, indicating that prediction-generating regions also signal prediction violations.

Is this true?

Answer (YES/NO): YES